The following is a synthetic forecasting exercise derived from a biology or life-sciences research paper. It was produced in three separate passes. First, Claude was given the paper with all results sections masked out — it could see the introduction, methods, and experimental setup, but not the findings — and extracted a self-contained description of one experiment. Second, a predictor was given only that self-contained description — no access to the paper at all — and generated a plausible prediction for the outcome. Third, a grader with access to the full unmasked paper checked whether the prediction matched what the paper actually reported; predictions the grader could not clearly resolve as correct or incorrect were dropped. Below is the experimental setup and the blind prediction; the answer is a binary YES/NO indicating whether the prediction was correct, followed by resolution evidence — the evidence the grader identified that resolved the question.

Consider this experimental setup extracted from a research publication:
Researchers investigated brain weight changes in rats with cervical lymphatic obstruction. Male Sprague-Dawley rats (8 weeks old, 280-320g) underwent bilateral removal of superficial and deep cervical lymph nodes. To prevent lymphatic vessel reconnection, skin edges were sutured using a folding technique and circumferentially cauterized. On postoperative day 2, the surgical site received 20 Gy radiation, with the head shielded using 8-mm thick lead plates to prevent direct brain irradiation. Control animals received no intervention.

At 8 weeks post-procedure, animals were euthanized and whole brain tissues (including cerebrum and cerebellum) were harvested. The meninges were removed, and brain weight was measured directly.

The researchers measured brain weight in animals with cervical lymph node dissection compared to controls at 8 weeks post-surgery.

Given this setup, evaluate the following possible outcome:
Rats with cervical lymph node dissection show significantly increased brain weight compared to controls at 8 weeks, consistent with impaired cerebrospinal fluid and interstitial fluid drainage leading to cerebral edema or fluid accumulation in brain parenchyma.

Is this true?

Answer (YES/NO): NO